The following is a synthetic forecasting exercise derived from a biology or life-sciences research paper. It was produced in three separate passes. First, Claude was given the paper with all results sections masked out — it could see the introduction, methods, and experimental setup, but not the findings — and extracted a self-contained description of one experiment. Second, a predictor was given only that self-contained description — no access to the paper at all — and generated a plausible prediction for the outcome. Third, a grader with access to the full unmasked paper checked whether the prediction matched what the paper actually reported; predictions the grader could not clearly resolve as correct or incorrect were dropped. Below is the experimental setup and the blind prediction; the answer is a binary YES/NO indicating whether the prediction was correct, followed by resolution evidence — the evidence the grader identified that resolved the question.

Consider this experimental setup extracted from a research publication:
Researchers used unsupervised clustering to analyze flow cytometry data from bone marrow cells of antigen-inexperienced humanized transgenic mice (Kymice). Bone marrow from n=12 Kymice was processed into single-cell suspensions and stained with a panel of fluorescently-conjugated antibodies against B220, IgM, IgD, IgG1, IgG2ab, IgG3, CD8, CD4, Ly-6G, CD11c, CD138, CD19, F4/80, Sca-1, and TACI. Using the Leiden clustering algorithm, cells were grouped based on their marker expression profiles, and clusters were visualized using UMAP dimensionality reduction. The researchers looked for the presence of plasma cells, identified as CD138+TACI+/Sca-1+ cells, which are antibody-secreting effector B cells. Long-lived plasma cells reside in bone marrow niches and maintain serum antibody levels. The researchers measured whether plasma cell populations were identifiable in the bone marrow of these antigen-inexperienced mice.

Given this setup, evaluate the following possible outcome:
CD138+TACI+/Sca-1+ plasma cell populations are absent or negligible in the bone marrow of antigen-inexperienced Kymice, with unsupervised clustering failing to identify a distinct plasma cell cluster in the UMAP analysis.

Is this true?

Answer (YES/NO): NO